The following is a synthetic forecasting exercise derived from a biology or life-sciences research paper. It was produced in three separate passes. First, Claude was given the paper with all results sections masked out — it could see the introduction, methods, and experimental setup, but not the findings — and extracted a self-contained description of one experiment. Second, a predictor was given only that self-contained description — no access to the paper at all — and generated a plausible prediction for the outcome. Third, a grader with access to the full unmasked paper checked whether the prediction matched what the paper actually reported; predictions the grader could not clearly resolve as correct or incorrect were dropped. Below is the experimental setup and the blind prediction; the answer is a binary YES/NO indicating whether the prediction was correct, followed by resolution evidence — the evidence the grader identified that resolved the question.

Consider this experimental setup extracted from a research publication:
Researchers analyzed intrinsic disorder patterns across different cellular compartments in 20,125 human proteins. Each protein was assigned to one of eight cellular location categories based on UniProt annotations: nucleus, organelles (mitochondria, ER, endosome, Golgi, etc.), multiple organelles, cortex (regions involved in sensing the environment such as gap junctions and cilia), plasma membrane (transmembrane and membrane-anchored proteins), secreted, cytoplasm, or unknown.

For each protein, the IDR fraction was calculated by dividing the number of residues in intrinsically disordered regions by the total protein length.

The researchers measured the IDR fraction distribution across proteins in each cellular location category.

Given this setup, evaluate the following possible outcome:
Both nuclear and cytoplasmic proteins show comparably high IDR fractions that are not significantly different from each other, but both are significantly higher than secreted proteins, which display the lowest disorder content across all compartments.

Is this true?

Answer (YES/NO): NO